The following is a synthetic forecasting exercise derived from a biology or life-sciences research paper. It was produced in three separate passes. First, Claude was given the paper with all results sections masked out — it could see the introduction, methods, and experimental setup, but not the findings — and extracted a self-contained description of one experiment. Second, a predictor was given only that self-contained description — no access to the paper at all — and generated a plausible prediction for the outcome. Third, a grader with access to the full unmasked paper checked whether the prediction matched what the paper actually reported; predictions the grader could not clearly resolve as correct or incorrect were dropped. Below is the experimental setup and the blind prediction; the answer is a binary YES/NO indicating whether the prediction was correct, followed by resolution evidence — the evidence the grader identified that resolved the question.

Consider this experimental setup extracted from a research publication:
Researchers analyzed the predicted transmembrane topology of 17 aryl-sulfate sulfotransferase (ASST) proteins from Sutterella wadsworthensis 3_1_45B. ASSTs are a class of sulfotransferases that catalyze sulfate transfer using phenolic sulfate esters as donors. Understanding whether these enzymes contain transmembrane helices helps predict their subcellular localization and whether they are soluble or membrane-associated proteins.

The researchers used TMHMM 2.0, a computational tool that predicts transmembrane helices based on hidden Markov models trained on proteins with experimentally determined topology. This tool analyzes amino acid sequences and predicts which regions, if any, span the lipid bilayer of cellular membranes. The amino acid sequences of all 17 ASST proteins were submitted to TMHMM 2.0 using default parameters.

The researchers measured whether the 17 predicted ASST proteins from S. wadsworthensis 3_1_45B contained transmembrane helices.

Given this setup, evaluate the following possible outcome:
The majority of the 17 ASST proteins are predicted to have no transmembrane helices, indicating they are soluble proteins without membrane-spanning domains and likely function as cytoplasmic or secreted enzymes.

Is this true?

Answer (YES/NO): NO